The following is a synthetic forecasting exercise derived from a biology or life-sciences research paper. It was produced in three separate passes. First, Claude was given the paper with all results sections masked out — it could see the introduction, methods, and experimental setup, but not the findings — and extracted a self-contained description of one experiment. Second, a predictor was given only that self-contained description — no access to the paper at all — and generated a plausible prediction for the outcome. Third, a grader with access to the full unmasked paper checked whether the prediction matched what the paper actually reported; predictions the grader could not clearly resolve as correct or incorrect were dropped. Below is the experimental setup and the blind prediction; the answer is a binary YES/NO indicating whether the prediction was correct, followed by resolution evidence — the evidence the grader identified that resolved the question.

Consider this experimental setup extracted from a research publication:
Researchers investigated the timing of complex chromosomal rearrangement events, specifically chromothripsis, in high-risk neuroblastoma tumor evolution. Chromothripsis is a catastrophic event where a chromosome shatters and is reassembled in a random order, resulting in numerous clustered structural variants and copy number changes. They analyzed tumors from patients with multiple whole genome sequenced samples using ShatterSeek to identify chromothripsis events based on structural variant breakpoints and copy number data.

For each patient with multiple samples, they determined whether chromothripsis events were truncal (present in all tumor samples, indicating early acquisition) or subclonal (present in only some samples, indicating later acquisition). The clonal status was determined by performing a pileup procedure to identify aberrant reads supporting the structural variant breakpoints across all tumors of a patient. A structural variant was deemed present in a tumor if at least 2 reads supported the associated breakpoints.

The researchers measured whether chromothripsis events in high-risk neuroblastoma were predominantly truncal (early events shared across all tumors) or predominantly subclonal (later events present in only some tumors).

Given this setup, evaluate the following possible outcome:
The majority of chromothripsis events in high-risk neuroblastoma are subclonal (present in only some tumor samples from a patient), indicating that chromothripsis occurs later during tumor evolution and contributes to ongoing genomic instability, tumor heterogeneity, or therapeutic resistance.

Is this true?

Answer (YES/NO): YES